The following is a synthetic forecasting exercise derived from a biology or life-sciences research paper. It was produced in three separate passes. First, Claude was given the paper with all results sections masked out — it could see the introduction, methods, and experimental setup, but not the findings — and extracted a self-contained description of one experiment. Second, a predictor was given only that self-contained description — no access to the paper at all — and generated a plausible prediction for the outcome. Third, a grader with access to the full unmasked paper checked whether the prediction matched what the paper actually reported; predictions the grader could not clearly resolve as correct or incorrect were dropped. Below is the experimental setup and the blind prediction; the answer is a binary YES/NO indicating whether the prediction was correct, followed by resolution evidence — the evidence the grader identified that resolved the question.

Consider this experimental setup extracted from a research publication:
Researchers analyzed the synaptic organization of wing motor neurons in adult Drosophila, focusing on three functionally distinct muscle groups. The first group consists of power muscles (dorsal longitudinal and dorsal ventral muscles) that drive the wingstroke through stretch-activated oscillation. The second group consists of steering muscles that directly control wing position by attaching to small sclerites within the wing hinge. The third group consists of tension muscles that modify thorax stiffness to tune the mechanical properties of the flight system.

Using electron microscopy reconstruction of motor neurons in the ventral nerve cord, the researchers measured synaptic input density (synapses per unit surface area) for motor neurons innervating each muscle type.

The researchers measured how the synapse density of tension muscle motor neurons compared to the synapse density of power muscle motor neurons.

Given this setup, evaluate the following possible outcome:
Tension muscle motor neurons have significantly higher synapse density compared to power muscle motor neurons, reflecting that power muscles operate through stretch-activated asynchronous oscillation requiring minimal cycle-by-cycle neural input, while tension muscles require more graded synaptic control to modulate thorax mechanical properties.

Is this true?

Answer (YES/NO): YES